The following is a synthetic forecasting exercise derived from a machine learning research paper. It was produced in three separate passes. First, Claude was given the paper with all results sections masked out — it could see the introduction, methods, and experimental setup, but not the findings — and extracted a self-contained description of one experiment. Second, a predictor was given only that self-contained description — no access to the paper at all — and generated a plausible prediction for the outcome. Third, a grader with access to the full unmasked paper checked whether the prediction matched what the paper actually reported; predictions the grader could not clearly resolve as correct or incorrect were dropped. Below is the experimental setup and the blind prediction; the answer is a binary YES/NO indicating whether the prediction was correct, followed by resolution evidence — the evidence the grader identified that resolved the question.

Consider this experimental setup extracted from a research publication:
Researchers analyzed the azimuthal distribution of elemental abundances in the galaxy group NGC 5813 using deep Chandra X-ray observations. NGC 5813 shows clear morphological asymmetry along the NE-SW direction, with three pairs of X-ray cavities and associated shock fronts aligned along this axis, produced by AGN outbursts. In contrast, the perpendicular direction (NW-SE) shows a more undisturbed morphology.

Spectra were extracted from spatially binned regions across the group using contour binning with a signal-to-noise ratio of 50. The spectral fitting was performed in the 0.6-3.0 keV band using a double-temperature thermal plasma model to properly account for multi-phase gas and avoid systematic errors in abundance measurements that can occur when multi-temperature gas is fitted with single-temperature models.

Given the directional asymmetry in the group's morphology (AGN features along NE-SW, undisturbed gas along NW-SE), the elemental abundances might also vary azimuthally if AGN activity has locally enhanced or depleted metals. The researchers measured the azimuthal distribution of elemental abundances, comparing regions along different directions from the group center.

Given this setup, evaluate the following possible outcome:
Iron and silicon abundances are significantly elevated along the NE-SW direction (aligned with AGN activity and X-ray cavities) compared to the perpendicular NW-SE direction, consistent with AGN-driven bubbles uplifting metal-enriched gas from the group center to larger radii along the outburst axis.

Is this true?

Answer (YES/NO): NO